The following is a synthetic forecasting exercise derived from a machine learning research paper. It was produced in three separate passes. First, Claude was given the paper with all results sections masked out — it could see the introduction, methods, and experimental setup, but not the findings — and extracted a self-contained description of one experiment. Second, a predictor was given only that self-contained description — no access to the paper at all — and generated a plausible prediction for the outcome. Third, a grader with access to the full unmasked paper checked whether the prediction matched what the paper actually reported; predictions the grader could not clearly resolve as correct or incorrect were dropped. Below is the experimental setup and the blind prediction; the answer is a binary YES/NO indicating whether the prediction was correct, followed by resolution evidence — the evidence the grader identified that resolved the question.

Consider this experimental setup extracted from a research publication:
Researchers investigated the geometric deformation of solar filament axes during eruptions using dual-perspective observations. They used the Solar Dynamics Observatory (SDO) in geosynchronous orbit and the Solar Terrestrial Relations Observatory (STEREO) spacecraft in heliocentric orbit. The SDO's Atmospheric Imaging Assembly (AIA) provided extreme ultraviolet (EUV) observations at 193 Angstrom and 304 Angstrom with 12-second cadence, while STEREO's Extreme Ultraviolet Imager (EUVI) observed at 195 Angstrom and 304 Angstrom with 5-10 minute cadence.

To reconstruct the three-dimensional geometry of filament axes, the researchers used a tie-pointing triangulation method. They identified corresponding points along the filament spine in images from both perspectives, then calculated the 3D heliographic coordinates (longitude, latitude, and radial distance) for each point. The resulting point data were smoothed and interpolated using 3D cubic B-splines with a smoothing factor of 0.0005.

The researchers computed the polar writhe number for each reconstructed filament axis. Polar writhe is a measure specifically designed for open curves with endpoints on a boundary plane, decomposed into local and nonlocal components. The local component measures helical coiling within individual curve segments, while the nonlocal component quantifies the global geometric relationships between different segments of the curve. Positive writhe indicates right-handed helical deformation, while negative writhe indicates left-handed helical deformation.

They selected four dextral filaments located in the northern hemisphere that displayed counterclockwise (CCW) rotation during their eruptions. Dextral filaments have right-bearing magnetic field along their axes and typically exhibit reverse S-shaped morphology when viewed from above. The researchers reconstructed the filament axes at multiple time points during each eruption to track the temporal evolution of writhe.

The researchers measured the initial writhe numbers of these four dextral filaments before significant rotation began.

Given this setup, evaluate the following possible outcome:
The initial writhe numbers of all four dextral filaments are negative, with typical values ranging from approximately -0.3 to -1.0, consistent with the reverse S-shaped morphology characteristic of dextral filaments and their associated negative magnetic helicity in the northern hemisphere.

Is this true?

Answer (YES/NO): NO